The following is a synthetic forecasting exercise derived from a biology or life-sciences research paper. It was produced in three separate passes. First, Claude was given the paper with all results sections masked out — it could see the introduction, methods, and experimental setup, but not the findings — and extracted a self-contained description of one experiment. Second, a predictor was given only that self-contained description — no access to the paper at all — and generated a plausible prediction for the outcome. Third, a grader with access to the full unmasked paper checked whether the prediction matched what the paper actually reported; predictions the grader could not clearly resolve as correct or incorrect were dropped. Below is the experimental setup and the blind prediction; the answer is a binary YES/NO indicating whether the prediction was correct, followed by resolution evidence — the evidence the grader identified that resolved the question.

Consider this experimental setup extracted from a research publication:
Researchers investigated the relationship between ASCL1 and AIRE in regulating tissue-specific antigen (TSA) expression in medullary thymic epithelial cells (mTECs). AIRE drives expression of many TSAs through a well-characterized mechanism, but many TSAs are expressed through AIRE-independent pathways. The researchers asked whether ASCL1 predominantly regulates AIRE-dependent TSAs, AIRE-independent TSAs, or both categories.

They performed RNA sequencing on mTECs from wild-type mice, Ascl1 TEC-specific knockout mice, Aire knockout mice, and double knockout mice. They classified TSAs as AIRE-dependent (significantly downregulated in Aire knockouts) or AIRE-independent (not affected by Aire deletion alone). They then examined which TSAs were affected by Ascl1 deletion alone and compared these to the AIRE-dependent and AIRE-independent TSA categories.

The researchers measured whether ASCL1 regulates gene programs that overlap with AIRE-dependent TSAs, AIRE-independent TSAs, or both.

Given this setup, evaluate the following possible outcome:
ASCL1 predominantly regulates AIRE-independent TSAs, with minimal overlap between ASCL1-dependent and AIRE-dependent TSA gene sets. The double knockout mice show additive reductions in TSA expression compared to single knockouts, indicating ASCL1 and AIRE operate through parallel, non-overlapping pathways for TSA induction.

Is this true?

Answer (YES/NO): NO